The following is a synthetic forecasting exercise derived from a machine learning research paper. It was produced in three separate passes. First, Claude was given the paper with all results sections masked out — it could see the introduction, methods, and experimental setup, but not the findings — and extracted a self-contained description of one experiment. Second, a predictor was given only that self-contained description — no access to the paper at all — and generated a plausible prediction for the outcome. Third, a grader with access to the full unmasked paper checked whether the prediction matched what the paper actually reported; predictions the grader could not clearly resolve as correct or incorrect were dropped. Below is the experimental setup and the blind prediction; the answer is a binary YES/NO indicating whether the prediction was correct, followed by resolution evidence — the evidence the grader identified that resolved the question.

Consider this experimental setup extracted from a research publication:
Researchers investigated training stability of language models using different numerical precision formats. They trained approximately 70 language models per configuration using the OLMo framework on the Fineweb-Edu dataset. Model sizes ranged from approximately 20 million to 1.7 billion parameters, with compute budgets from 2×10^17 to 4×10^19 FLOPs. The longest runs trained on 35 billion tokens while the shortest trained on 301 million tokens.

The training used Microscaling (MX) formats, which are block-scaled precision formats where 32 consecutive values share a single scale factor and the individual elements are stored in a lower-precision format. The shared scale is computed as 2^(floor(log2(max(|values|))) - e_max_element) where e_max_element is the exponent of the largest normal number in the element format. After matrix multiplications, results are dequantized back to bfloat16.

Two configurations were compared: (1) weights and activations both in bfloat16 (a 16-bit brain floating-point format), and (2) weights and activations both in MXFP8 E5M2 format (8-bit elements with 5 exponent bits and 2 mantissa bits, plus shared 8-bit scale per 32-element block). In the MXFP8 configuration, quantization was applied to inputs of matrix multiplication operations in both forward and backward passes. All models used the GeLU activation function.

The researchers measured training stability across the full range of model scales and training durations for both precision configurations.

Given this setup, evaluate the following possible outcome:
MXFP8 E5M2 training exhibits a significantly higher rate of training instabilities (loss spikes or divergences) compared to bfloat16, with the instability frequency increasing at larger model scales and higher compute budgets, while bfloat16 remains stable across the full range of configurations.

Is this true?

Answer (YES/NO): YES